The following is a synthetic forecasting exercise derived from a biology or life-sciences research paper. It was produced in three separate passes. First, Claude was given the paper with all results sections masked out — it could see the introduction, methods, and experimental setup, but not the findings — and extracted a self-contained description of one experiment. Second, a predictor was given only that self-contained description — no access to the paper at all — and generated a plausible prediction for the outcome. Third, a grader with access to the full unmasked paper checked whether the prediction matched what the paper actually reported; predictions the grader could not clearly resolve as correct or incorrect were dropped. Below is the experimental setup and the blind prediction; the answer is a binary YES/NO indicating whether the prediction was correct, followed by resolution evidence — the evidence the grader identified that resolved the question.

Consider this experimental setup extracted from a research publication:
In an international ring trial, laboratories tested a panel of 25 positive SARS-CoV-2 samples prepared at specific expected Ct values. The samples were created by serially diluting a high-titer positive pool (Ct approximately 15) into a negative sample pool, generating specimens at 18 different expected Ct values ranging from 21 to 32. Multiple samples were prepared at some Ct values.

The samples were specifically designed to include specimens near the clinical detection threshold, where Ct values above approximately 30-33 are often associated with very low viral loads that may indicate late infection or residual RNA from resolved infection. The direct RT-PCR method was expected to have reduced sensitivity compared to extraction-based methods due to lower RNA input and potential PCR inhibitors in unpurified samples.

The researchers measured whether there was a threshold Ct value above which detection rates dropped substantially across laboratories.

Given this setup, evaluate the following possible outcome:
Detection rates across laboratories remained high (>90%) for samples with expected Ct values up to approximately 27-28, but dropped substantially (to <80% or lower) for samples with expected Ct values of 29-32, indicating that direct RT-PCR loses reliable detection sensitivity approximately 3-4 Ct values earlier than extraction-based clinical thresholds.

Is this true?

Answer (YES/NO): NO